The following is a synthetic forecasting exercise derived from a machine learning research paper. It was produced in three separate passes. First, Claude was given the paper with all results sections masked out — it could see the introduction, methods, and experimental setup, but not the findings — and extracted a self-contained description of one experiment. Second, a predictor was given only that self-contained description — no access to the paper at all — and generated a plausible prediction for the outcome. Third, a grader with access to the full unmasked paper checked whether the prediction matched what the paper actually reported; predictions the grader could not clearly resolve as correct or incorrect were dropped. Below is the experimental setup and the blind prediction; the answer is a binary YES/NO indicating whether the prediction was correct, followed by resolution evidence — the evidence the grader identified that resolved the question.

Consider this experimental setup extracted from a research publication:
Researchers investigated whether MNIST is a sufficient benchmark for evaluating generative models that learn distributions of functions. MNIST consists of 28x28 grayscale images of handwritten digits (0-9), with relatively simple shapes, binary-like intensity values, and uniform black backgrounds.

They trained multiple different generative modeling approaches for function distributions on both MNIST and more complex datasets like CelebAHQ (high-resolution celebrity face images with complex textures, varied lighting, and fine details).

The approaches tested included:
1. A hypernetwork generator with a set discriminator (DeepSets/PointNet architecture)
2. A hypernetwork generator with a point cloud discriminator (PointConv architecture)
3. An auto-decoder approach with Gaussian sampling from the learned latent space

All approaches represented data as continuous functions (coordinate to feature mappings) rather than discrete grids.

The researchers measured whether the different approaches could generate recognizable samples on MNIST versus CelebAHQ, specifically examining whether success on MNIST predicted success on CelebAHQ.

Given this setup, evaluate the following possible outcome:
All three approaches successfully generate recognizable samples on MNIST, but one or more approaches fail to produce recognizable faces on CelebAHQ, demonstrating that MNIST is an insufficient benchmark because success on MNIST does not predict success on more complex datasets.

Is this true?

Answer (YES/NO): YES